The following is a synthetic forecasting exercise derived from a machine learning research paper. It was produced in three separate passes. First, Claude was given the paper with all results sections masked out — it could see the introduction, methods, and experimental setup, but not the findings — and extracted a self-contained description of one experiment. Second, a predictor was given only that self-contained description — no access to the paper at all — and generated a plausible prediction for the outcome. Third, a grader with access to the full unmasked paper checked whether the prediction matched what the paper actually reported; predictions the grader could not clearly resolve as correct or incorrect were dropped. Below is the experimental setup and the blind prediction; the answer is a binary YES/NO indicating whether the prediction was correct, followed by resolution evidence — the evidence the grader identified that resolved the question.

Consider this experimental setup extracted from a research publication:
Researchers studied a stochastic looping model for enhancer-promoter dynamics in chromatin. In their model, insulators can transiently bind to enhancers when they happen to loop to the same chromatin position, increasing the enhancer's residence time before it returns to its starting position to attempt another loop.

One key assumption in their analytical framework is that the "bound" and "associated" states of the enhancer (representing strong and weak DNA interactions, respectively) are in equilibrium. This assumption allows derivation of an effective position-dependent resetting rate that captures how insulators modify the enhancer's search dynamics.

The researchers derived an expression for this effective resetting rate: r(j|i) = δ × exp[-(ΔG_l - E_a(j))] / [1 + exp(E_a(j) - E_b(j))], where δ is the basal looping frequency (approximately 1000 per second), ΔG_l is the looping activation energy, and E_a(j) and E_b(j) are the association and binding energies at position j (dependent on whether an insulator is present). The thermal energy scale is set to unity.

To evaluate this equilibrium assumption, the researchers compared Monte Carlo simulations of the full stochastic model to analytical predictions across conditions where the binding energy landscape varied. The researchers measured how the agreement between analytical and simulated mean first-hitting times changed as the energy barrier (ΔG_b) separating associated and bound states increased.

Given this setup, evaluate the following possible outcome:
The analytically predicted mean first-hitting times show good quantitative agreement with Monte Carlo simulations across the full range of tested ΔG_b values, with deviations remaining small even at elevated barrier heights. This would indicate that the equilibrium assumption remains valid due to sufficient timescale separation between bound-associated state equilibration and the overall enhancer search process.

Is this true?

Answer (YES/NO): NO